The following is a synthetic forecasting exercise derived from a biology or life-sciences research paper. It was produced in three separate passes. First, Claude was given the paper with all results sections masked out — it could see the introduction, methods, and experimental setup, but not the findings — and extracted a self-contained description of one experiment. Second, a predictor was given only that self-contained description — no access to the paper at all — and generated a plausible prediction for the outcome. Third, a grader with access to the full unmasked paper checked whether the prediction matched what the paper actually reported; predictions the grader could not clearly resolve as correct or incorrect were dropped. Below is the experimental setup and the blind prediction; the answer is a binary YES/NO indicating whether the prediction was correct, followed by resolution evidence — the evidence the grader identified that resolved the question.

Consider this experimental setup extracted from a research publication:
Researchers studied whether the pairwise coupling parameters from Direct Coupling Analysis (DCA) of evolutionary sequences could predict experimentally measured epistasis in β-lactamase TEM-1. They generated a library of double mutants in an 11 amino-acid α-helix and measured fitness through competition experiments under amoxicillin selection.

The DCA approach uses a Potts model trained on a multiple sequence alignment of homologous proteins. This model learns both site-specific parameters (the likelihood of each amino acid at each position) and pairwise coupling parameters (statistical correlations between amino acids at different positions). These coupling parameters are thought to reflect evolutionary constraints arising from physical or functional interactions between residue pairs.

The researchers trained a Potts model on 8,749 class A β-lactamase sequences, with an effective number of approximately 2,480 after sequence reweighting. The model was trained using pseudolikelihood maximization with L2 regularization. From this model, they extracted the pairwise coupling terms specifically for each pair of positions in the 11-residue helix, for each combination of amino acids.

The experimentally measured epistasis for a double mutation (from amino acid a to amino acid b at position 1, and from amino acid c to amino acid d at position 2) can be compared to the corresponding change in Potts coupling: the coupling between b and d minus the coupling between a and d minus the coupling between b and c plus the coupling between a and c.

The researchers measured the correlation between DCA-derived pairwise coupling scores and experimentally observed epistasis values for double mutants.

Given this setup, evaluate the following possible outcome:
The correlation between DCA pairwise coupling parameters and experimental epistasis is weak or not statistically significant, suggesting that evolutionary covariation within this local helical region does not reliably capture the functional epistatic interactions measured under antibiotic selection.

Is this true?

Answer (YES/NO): YES